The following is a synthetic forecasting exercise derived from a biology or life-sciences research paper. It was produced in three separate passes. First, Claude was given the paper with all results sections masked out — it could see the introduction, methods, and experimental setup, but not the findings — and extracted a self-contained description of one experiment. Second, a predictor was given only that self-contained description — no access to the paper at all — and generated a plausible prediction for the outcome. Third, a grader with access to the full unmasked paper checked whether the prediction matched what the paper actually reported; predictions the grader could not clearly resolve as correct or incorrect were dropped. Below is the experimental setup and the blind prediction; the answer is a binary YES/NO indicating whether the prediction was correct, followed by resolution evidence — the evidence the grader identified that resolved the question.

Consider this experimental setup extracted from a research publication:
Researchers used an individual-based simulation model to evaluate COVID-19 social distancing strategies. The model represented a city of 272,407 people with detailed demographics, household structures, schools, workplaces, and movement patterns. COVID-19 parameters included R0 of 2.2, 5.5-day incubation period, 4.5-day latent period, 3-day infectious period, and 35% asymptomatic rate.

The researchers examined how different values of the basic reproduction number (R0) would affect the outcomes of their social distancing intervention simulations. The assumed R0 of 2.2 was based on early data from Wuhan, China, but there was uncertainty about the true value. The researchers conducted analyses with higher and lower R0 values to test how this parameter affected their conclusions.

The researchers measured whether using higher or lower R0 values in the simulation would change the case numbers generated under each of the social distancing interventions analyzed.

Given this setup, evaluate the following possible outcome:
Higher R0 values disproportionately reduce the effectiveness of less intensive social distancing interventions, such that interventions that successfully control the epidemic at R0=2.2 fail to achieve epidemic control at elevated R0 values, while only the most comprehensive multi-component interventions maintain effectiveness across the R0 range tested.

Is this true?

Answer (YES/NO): NO